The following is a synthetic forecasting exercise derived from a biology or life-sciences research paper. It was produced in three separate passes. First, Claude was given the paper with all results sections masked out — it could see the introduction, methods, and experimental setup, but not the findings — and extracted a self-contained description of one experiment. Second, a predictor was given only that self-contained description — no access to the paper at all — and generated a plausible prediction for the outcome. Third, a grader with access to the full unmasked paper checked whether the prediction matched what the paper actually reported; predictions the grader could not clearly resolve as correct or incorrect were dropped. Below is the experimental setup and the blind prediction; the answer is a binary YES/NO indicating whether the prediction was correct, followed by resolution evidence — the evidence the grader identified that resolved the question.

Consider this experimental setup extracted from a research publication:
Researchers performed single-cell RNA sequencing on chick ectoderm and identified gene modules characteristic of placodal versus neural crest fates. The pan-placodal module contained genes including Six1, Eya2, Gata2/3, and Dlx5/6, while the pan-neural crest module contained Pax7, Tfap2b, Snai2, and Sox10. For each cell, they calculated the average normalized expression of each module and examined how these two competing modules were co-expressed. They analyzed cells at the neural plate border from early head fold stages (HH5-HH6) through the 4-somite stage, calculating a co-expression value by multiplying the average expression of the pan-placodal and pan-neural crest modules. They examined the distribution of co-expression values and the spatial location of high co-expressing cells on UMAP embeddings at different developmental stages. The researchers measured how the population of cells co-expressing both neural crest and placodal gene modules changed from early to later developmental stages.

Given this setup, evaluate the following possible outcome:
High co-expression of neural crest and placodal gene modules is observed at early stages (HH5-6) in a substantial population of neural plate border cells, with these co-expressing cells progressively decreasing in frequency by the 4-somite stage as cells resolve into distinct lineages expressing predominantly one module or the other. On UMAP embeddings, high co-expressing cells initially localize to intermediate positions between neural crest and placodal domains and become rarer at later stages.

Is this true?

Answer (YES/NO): YES